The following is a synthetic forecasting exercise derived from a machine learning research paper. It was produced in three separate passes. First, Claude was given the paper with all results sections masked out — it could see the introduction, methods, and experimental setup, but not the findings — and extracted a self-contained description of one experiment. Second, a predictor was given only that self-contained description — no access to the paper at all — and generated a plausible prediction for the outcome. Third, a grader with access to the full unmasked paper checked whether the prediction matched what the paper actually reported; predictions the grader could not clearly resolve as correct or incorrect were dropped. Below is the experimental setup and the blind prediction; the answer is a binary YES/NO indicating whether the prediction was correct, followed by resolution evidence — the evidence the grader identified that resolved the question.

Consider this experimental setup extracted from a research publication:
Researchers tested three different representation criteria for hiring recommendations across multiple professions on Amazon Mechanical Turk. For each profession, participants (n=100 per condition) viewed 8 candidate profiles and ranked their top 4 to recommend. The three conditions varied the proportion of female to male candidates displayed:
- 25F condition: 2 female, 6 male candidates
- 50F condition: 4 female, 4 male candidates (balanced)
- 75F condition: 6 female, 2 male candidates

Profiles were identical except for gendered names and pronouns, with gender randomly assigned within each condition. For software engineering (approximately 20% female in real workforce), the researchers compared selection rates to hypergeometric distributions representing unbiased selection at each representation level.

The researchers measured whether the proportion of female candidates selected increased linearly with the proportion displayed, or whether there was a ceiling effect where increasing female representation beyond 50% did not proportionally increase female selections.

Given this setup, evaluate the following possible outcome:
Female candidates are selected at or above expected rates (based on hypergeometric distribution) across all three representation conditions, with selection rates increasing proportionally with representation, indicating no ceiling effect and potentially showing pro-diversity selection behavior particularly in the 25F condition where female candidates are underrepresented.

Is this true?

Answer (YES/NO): NO